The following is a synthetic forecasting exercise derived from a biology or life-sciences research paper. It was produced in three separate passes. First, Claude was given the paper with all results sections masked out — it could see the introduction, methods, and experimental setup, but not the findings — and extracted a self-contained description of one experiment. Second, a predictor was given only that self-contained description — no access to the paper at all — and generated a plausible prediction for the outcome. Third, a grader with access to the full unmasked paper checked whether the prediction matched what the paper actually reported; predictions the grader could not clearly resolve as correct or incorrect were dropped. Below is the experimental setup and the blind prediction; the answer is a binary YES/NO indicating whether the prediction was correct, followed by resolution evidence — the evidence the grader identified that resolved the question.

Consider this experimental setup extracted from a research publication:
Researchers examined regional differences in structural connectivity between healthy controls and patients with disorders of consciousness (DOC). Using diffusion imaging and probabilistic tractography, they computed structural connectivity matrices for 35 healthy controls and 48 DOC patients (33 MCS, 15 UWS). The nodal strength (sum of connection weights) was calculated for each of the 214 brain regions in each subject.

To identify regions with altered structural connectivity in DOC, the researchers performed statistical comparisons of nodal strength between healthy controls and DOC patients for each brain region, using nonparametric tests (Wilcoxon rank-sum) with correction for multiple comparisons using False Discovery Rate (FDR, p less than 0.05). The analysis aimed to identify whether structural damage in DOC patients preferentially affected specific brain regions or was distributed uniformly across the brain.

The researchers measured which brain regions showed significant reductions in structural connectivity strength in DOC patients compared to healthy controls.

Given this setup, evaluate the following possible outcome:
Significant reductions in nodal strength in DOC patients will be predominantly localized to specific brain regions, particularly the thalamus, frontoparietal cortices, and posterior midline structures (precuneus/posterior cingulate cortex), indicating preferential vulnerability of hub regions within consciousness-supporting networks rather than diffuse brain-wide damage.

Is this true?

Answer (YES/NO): YES